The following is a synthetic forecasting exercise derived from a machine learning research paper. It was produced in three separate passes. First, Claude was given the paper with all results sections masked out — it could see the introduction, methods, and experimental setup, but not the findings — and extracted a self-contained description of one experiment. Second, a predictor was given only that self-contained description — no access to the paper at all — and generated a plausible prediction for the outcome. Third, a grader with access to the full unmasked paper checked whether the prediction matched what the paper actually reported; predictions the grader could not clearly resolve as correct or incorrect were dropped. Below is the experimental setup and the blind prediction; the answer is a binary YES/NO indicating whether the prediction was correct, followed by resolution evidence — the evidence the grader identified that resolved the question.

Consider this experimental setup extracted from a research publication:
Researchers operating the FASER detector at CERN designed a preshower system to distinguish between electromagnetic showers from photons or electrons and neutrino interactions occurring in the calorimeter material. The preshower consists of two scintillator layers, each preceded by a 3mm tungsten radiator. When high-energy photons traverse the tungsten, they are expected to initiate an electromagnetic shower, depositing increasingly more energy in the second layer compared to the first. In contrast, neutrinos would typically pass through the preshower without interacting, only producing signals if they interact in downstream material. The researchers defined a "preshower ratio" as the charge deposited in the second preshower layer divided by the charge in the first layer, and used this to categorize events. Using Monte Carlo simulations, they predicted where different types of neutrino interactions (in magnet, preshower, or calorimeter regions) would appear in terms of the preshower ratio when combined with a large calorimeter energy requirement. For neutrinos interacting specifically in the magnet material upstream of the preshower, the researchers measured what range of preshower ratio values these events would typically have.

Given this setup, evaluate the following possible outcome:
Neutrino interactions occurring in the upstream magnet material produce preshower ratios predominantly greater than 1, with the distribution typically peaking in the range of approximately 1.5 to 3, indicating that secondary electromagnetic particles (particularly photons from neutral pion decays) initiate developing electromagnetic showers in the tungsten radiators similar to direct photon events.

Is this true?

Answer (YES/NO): NO